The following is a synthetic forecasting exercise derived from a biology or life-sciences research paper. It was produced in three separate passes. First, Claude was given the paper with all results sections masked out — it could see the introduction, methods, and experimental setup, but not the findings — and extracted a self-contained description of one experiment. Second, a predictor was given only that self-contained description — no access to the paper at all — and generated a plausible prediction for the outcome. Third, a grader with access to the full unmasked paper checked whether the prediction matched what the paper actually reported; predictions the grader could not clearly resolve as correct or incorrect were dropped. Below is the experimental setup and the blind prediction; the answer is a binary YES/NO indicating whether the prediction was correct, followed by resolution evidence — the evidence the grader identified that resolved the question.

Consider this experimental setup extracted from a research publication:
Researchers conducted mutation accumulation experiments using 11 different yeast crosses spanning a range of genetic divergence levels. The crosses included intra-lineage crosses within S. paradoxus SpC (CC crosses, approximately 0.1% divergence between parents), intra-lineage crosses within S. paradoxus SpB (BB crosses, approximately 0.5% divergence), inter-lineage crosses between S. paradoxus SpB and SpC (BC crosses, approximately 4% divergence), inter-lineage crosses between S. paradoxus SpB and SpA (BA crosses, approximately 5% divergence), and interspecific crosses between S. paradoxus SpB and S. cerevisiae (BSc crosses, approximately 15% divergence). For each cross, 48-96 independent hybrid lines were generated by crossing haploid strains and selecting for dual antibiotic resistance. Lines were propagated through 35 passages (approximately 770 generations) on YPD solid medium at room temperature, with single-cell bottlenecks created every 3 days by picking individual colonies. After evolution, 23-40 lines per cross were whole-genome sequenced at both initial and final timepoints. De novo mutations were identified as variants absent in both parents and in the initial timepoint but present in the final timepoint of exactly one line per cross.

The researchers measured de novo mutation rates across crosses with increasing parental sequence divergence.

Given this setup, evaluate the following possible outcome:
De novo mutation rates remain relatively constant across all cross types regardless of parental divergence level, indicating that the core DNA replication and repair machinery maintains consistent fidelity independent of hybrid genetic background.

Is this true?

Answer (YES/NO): NO